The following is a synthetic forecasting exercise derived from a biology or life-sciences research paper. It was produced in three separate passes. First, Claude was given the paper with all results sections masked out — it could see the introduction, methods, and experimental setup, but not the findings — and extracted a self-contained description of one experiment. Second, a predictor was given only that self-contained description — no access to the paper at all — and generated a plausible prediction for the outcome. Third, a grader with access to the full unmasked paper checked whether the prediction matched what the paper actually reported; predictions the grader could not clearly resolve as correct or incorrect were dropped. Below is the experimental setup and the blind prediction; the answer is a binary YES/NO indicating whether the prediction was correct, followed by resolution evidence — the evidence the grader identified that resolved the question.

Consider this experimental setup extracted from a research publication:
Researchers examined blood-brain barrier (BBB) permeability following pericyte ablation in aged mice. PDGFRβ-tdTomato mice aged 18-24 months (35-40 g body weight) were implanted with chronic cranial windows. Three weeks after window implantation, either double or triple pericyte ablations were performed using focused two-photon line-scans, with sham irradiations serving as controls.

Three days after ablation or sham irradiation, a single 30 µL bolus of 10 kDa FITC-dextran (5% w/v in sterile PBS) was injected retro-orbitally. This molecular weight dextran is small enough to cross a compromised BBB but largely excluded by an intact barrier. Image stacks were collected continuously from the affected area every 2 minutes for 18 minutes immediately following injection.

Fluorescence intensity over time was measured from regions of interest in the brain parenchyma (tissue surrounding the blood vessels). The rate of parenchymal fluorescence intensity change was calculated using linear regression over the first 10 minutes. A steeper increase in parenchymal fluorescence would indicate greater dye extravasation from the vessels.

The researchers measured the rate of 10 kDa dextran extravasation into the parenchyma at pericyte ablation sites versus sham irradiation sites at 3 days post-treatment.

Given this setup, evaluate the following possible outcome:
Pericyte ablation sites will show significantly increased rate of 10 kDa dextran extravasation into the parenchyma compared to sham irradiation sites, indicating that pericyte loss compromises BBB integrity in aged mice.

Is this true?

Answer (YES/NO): NO